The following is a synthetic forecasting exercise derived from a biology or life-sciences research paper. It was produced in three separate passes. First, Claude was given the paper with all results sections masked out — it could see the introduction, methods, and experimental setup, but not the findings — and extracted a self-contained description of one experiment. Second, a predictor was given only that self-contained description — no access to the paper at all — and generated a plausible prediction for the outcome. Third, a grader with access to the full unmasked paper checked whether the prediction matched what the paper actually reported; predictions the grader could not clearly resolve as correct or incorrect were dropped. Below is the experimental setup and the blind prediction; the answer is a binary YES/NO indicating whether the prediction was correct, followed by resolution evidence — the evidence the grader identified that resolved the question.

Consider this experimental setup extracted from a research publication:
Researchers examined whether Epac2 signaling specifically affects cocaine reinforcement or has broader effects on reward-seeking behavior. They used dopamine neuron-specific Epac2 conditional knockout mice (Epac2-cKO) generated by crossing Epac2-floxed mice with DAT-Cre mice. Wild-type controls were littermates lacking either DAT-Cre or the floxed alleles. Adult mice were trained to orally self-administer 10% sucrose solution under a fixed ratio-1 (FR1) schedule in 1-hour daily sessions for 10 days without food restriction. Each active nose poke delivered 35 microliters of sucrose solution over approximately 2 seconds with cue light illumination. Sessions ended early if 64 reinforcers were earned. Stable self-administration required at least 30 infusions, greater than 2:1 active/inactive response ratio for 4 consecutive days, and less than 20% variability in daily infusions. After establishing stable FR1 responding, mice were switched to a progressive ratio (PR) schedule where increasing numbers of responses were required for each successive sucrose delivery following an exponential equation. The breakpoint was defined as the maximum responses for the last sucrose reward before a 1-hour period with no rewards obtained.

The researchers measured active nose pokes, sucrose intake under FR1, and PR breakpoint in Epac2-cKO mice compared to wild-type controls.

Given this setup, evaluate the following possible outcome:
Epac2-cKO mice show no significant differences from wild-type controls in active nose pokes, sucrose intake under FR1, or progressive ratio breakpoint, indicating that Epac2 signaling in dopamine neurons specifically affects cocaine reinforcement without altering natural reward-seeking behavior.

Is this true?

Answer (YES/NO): YES